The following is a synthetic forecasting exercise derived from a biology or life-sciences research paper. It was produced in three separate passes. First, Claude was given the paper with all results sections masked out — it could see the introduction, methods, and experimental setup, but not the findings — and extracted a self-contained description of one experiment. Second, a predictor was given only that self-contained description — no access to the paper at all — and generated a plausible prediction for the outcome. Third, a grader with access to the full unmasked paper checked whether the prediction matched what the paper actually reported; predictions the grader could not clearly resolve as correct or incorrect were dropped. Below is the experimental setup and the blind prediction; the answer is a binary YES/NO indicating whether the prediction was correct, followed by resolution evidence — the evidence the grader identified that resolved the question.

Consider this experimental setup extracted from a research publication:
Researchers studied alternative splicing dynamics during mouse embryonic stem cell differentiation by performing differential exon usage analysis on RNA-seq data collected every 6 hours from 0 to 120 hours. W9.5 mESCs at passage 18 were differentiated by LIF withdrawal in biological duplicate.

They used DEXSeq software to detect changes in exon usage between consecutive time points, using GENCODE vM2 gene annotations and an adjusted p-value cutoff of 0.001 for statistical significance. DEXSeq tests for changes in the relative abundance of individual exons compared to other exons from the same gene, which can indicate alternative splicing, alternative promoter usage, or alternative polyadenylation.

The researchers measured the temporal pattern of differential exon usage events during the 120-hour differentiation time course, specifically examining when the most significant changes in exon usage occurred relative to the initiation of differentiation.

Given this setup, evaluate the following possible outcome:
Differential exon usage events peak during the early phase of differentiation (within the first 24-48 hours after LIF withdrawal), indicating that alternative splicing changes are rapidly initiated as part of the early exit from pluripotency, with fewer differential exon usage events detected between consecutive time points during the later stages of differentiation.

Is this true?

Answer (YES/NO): YES